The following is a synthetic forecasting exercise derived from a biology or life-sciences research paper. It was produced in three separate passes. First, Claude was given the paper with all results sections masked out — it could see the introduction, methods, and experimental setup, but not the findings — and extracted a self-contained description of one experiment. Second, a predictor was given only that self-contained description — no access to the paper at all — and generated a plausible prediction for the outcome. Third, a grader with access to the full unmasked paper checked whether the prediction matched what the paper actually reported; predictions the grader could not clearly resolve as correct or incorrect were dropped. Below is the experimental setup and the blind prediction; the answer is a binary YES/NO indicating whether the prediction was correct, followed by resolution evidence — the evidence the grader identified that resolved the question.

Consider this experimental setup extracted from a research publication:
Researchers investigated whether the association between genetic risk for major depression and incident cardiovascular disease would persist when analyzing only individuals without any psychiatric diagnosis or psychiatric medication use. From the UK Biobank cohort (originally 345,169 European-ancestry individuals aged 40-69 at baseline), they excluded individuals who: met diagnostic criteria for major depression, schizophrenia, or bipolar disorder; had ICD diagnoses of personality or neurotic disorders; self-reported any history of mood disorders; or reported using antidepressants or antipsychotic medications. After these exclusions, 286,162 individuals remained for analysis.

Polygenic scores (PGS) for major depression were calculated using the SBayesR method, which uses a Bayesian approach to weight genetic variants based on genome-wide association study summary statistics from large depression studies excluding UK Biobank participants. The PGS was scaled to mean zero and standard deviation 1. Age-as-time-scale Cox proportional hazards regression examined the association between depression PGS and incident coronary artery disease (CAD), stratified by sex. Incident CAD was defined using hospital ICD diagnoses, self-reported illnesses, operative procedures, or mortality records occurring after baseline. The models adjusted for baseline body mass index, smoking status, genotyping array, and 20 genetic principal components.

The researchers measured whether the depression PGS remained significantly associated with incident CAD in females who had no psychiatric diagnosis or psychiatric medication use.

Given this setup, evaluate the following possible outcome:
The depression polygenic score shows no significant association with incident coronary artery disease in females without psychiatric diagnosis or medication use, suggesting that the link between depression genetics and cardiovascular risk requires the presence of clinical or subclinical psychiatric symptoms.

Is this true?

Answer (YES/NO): NO